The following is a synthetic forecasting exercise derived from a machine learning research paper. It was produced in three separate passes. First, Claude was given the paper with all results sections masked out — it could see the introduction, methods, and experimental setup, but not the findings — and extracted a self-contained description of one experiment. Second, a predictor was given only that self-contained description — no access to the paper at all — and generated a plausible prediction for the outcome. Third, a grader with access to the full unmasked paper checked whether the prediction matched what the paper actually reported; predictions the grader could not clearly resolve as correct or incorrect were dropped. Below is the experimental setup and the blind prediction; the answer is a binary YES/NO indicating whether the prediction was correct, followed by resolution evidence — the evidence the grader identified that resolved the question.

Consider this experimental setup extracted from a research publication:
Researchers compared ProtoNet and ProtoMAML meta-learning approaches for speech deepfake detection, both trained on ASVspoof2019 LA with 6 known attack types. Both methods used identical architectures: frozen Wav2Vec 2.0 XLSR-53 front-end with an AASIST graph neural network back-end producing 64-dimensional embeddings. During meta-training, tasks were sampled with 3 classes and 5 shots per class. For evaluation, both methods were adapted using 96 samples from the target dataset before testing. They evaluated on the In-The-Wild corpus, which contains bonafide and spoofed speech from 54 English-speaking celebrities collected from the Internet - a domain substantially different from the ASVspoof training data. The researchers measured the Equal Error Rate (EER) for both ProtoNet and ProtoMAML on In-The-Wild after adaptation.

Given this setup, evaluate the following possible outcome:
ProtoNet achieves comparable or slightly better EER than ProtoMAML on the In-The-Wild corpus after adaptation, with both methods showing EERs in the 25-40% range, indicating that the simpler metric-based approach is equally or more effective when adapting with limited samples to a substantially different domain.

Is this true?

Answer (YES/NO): NO